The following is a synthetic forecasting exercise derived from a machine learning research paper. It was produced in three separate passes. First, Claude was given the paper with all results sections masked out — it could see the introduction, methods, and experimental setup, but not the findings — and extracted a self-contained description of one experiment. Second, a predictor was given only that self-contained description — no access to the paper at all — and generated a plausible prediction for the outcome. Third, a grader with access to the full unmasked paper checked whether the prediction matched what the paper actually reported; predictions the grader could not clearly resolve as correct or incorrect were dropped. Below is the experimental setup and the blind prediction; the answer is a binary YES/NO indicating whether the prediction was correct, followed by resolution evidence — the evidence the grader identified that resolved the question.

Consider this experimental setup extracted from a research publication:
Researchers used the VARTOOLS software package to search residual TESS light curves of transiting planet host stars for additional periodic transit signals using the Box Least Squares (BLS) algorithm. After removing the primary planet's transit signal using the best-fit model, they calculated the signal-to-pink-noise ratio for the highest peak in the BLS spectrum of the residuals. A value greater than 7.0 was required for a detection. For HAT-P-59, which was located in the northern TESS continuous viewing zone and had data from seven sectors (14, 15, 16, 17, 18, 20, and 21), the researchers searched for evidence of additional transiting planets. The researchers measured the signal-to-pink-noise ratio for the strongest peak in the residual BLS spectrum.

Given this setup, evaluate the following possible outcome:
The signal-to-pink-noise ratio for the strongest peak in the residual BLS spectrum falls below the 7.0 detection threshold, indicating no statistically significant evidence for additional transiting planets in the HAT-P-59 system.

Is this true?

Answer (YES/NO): NO